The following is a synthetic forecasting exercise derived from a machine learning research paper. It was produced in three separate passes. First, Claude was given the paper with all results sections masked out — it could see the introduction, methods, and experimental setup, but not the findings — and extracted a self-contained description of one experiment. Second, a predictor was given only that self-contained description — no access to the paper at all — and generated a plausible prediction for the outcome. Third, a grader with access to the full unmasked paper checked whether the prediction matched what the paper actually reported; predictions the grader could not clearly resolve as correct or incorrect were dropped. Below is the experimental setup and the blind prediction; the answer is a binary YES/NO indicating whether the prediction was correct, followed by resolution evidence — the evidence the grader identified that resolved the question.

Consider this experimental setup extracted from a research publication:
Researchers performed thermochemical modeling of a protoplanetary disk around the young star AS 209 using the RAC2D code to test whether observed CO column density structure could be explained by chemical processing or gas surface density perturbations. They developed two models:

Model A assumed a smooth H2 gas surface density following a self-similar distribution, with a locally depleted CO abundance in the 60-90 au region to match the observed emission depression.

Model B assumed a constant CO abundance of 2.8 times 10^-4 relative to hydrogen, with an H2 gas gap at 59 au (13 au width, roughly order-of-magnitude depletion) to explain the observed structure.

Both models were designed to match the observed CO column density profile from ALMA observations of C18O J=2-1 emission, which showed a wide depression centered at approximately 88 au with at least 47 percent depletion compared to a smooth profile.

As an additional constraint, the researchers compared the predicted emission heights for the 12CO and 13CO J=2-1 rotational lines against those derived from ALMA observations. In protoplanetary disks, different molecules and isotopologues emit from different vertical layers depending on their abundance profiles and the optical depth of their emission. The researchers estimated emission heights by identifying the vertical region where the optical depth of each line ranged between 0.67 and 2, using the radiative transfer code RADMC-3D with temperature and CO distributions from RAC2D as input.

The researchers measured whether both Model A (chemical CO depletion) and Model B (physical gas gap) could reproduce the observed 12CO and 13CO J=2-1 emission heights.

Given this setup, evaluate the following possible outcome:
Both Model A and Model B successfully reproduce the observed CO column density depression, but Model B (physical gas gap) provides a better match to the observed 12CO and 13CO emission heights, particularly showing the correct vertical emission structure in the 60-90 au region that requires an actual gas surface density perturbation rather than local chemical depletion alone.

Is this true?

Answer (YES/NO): NO